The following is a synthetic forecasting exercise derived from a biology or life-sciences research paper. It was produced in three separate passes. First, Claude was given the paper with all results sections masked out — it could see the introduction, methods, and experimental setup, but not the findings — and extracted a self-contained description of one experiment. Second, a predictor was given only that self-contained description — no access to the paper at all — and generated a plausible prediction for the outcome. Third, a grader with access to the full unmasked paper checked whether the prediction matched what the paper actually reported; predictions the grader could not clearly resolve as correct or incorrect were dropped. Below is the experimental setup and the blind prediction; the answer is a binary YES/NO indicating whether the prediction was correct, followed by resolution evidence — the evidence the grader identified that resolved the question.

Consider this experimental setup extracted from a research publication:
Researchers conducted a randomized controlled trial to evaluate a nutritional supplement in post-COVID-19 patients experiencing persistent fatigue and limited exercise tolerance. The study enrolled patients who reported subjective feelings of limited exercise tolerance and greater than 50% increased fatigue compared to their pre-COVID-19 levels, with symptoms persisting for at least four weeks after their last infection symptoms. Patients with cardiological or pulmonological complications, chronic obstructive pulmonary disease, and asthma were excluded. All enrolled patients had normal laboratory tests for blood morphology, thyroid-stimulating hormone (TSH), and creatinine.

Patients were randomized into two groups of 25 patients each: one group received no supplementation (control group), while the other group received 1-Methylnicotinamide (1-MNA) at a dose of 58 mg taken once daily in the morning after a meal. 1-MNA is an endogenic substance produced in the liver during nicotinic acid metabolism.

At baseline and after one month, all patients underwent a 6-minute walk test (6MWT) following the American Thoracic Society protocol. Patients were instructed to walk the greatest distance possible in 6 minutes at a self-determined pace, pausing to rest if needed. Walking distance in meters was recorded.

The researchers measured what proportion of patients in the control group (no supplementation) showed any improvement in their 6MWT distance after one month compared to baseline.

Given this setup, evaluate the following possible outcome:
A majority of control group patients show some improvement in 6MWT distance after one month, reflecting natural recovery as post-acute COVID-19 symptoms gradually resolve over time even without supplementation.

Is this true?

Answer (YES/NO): YES